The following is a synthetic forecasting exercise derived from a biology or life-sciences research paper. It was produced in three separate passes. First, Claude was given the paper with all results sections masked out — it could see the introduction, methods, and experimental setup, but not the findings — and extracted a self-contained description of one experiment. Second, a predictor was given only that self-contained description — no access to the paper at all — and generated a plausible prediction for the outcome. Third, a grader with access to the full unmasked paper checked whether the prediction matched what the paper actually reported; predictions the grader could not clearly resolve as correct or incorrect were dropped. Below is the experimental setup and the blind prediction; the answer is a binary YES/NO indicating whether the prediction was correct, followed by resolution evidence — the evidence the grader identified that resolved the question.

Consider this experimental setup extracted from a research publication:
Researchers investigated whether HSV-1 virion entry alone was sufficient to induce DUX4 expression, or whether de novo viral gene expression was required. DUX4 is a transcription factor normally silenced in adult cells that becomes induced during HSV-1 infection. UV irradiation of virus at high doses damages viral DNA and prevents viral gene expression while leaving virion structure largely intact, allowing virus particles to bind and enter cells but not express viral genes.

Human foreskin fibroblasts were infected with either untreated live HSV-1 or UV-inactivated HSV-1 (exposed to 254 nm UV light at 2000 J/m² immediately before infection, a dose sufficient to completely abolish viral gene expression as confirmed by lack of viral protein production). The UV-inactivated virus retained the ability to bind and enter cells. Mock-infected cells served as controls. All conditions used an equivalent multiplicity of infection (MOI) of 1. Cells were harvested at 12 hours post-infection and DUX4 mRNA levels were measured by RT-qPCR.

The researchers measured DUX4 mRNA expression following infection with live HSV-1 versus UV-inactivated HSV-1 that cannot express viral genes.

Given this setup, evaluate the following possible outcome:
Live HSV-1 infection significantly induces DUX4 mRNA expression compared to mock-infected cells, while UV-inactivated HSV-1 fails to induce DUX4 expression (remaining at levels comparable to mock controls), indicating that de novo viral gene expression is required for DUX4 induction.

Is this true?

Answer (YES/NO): NO